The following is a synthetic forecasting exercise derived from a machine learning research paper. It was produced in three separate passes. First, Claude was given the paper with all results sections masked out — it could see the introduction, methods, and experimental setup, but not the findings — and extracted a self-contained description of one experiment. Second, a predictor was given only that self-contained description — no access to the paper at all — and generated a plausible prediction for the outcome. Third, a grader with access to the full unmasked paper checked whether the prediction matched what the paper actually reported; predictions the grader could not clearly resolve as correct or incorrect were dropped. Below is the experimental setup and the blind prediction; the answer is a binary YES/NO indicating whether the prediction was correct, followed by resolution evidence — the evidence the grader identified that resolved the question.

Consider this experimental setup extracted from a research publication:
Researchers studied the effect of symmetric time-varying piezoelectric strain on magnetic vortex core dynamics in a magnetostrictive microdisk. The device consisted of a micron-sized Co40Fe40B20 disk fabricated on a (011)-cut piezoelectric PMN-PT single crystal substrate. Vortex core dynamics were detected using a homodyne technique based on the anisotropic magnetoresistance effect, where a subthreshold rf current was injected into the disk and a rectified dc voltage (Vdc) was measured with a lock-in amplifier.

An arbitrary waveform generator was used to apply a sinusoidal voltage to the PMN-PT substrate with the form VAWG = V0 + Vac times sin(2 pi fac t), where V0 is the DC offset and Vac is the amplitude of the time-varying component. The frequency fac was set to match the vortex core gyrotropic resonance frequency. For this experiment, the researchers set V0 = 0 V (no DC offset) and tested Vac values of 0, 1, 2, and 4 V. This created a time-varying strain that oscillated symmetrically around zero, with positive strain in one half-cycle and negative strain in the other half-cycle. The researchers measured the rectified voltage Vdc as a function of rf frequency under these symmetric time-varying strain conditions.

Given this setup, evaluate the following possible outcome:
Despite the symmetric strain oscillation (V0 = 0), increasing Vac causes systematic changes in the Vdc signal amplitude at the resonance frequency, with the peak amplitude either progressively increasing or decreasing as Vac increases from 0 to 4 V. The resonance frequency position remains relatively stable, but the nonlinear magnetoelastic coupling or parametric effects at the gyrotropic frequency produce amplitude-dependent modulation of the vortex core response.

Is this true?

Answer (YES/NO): NO